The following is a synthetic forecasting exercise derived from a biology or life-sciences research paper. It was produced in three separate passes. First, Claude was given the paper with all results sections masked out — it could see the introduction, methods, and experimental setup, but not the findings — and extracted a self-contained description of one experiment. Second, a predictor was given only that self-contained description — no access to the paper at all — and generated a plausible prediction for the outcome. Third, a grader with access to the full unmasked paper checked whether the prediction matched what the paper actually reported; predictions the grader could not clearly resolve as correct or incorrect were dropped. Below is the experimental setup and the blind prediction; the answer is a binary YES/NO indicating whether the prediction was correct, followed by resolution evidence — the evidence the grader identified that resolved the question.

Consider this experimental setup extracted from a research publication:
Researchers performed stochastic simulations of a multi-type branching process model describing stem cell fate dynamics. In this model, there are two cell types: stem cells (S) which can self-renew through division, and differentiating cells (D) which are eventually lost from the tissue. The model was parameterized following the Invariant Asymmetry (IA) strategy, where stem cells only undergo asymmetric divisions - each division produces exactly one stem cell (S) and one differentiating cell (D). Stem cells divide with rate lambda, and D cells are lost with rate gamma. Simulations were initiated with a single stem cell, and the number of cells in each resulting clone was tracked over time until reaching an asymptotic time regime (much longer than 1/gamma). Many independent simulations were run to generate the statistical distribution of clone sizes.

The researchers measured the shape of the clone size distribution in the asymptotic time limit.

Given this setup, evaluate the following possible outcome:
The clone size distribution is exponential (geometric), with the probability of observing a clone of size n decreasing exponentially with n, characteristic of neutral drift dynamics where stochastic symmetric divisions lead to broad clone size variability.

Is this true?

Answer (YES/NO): NO